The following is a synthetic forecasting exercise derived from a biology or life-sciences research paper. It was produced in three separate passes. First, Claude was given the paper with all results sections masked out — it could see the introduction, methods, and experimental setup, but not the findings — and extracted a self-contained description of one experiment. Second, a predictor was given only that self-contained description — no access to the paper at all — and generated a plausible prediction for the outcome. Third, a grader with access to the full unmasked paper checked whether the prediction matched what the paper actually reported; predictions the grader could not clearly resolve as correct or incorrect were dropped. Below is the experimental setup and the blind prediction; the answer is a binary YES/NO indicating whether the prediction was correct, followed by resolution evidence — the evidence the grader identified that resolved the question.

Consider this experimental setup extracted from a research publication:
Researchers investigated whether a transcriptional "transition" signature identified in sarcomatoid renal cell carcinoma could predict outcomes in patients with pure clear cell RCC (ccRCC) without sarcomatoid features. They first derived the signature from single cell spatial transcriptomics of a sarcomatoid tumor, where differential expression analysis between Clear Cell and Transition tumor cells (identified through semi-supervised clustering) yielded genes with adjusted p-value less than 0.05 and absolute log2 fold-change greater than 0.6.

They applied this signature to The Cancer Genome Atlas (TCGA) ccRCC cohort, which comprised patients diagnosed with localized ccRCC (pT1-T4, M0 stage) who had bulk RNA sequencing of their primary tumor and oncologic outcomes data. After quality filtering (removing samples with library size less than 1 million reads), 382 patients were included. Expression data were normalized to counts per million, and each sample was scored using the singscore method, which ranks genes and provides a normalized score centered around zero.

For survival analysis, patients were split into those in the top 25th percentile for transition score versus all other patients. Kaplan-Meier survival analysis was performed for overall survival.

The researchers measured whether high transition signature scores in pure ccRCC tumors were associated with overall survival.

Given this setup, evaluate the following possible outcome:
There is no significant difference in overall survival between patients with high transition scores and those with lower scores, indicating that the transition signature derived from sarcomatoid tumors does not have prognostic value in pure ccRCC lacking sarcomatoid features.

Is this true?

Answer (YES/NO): NO